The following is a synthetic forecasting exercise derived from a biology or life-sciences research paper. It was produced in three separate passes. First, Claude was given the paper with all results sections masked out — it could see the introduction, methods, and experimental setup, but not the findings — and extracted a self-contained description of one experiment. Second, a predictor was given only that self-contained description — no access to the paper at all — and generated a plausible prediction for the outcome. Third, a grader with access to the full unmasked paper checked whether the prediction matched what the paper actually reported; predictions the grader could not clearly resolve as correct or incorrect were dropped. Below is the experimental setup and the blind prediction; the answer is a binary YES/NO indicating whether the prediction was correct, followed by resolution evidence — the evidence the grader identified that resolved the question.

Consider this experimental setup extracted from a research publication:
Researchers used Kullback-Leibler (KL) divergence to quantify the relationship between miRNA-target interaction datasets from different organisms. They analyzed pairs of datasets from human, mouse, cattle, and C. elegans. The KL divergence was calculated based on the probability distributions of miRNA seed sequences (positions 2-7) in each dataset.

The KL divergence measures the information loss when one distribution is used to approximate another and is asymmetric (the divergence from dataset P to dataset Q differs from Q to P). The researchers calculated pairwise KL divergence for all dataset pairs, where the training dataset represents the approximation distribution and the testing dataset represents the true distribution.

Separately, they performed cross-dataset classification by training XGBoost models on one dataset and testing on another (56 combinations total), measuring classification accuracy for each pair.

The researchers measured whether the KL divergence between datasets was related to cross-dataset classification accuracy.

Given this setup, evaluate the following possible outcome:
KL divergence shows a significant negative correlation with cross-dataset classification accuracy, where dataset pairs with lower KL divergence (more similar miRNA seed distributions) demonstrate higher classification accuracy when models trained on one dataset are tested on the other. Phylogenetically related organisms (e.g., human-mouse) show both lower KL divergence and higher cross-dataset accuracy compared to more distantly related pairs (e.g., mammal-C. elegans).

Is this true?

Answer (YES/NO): YES